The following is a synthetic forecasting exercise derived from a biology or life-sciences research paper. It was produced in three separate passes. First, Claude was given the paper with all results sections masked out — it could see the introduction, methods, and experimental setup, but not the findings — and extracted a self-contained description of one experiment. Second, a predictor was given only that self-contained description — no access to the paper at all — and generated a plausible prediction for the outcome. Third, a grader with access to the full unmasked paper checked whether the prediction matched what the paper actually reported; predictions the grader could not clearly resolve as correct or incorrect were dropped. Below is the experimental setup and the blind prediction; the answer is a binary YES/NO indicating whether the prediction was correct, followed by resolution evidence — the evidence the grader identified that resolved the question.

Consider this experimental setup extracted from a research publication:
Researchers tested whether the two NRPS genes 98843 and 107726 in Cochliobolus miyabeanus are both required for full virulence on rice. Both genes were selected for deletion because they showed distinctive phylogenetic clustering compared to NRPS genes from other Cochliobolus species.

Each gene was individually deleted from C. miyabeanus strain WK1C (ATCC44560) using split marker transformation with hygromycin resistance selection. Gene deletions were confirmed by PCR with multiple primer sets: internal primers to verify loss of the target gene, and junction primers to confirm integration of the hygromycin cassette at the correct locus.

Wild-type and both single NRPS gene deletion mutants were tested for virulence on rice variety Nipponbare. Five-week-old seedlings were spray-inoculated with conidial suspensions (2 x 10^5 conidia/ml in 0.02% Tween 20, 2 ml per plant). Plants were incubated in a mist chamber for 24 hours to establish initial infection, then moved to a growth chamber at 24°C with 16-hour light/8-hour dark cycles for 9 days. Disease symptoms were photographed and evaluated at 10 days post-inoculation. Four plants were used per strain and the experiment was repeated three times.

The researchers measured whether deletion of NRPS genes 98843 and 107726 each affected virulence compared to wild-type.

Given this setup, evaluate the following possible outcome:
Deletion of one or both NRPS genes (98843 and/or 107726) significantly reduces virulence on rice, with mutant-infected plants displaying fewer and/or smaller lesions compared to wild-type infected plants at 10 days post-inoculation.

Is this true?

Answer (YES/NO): YES